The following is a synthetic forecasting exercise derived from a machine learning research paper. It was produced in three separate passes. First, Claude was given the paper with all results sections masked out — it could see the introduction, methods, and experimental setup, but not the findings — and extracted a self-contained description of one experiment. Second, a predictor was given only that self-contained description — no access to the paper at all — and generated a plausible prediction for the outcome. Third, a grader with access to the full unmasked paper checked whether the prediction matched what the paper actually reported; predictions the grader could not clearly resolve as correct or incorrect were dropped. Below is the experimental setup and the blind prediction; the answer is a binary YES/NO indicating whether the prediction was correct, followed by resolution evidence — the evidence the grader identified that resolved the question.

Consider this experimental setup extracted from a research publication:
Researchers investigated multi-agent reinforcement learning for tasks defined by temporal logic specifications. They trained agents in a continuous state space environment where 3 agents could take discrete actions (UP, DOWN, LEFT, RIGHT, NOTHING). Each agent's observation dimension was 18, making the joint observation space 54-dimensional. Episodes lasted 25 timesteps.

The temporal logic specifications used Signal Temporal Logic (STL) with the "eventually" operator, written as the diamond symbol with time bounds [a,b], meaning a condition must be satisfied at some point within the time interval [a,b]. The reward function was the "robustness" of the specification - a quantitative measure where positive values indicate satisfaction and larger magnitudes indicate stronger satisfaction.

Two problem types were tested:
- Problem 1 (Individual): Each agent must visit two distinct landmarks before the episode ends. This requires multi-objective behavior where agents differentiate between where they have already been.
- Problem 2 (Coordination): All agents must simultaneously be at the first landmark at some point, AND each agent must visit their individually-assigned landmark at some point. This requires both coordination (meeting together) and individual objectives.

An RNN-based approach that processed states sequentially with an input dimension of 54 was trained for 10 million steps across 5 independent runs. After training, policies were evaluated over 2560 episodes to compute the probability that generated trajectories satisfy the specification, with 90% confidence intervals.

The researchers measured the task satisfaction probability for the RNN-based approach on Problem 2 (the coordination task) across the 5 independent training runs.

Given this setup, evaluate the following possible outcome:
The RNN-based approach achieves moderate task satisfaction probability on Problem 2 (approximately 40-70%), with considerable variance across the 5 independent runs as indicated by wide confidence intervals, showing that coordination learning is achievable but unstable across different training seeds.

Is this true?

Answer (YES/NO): NO